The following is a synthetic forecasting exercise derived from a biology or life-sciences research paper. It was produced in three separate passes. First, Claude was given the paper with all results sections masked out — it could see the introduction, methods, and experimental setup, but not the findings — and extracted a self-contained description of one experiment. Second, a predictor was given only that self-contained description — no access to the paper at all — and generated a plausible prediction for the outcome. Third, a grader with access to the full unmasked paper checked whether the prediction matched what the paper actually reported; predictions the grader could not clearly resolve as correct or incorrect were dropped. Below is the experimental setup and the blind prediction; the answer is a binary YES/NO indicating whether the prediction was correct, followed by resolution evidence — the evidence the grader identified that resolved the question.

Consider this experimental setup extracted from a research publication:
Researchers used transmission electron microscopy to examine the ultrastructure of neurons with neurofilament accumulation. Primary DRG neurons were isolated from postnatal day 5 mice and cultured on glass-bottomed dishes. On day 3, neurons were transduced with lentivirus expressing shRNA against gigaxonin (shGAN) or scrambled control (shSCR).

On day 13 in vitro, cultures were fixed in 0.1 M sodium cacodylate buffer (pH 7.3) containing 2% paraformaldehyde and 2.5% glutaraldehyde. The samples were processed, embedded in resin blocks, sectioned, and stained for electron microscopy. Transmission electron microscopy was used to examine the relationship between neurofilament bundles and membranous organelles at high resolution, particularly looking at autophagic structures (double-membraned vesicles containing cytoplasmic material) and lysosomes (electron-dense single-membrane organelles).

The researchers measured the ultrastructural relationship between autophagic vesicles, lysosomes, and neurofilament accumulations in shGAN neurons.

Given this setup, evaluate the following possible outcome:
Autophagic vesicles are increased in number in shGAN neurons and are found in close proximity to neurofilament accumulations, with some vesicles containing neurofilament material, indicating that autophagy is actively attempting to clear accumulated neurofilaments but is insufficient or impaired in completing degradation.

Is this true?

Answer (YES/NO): NO